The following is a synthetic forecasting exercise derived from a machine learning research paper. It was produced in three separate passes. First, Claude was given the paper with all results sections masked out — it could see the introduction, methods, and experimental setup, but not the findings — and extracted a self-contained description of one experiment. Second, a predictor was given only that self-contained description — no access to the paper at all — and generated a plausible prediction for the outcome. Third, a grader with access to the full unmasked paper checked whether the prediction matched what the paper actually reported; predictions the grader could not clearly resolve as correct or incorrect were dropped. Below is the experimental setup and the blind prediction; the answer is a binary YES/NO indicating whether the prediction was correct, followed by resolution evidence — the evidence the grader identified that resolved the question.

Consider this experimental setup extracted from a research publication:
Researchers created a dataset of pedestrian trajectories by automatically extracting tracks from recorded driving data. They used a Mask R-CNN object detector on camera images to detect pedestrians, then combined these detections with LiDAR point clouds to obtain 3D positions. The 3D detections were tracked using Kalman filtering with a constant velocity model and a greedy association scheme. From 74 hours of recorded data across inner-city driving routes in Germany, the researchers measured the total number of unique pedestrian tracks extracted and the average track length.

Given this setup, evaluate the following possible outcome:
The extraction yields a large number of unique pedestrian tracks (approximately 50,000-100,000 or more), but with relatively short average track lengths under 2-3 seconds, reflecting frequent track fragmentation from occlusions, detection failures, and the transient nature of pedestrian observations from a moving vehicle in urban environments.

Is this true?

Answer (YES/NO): NO